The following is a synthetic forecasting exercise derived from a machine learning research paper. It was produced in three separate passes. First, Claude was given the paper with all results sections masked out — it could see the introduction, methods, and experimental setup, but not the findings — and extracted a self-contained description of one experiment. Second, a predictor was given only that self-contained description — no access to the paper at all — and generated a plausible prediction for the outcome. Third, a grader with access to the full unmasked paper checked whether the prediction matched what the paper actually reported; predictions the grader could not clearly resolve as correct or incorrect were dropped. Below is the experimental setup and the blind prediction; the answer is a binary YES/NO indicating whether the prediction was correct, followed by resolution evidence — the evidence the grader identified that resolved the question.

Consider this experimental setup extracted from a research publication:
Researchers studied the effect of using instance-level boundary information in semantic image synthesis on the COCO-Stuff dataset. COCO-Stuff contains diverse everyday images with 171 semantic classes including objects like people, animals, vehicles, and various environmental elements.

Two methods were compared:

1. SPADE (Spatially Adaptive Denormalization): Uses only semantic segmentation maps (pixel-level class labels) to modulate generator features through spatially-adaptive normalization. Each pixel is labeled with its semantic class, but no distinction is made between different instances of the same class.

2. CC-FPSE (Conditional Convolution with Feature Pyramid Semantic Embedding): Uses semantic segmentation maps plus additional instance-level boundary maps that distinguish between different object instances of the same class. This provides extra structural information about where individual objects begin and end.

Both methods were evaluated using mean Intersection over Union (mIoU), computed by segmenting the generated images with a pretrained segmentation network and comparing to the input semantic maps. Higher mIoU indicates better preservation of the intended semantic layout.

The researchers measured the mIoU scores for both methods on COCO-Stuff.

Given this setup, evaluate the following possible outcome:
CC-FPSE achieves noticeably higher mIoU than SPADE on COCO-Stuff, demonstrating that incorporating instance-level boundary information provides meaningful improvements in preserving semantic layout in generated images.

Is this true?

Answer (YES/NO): YES